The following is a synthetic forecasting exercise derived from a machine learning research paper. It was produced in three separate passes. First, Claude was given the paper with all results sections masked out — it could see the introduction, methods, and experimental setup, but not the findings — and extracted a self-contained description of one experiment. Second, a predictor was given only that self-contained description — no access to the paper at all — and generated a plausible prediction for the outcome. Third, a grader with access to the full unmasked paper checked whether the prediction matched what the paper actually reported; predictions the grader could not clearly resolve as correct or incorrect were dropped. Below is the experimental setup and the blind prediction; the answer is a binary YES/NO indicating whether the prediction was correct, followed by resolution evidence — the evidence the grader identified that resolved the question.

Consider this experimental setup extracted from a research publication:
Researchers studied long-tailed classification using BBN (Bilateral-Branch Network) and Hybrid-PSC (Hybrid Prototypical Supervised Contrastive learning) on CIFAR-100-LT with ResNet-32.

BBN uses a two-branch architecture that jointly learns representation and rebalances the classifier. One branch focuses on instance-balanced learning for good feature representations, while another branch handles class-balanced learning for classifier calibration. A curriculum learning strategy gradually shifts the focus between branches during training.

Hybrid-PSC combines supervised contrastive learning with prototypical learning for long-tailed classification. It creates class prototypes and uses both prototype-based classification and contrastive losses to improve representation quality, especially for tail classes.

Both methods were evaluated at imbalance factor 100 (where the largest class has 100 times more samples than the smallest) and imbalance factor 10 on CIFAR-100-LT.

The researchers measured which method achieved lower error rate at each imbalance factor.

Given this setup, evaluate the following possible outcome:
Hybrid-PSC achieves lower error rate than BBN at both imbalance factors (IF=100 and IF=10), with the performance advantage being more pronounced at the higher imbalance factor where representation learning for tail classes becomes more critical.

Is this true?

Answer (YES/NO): NO